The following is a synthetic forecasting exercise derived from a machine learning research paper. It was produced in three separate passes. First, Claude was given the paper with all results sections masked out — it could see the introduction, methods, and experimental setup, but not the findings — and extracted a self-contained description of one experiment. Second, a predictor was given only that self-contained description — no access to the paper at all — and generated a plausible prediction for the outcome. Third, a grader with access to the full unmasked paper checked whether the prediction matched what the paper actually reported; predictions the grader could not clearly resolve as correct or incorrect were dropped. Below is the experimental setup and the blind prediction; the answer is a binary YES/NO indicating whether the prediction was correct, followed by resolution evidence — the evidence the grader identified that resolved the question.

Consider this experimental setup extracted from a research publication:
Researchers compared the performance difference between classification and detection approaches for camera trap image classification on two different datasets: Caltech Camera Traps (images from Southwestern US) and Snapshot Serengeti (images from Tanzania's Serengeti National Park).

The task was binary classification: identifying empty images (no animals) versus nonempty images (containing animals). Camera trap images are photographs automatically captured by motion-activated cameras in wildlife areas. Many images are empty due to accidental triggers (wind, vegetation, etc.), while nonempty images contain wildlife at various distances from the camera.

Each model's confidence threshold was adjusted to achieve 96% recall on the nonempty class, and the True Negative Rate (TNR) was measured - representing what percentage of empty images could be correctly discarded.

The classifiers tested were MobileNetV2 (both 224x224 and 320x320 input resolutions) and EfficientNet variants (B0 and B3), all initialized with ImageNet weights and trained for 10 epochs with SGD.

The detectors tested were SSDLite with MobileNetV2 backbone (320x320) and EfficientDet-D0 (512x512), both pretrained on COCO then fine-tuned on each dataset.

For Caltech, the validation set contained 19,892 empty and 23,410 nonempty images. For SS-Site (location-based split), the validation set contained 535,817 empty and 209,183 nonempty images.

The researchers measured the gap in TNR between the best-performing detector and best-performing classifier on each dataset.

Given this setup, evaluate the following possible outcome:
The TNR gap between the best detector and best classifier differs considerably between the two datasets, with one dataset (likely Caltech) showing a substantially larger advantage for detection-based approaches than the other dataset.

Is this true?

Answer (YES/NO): YES